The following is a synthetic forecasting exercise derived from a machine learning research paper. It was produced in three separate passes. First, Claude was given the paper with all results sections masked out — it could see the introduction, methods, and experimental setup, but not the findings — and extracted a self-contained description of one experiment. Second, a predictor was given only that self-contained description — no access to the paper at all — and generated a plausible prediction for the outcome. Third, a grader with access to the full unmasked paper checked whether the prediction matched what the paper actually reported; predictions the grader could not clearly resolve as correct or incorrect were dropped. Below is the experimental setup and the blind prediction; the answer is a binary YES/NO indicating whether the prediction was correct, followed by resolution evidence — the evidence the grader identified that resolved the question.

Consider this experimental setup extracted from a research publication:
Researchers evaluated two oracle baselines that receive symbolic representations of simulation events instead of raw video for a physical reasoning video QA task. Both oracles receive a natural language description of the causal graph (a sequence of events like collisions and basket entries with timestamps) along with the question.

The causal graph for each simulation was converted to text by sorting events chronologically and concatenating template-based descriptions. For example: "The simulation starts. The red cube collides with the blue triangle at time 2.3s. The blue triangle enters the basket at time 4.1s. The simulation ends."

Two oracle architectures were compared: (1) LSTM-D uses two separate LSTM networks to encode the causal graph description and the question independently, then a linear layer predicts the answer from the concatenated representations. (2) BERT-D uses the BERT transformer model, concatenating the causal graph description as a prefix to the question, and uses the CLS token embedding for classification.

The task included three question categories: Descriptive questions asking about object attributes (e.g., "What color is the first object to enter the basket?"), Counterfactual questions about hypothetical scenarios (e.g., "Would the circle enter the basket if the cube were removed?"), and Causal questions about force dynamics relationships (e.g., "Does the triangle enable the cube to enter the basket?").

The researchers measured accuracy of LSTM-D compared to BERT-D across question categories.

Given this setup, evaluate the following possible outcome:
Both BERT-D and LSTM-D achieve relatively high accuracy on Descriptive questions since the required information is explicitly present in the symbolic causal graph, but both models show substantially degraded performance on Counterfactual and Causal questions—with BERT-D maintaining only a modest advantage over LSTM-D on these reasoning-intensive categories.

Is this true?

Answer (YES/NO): NO